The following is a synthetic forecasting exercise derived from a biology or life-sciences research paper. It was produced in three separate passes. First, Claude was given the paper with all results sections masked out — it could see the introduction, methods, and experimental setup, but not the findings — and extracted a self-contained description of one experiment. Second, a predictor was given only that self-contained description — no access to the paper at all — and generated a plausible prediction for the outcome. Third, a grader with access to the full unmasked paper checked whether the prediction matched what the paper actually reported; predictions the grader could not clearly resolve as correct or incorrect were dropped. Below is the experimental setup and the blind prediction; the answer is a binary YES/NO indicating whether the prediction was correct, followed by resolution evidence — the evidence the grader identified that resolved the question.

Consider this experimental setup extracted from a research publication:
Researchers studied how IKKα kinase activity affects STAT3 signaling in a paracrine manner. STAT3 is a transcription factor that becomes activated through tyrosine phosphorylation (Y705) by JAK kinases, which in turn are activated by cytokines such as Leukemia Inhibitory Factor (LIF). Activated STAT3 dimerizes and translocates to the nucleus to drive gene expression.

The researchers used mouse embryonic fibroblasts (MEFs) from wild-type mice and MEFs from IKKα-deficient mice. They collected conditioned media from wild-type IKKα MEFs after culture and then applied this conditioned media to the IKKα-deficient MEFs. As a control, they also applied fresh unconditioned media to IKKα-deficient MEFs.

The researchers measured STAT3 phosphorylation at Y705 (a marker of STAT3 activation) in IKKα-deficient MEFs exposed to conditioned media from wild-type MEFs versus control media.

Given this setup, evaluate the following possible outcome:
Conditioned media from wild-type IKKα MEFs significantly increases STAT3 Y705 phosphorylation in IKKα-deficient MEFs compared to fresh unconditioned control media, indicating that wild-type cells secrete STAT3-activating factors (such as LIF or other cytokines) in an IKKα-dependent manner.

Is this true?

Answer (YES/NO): YES